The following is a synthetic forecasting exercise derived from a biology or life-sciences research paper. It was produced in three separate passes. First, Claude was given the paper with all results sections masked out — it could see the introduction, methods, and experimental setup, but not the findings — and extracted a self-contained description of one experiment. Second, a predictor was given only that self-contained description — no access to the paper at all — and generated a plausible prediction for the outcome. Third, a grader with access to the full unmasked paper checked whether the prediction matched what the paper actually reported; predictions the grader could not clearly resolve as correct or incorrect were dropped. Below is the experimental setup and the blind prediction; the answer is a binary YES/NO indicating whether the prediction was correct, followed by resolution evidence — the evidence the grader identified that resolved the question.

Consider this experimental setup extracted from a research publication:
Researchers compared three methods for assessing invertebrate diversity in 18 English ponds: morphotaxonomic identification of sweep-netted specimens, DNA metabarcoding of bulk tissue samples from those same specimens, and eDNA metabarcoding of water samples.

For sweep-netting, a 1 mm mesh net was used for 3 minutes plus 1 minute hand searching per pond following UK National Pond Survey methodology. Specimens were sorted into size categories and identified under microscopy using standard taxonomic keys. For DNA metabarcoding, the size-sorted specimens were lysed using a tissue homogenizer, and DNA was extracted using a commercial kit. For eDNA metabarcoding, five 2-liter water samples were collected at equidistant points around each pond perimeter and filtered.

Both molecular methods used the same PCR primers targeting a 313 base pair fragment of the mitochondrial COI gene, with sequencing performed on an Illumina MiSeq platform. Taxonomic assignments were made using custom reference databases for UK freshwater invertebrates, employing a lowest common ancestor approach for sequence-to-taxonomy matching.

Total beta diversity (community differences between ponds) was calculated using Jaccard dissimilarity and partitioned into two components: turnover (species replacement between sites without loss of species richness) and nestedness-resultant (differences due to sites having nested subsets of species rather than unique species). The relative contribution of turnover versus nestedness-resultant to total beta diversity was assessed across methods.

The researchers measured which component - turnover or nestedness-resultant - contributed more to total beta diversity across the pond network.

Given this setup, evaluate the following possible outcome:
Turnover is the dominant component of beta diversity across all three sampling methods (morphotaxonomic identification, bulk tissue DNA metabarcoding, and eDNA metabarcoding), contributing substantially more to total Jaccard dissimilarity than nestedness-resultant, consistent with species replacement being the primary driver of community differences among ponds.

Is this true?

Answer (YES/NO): YES